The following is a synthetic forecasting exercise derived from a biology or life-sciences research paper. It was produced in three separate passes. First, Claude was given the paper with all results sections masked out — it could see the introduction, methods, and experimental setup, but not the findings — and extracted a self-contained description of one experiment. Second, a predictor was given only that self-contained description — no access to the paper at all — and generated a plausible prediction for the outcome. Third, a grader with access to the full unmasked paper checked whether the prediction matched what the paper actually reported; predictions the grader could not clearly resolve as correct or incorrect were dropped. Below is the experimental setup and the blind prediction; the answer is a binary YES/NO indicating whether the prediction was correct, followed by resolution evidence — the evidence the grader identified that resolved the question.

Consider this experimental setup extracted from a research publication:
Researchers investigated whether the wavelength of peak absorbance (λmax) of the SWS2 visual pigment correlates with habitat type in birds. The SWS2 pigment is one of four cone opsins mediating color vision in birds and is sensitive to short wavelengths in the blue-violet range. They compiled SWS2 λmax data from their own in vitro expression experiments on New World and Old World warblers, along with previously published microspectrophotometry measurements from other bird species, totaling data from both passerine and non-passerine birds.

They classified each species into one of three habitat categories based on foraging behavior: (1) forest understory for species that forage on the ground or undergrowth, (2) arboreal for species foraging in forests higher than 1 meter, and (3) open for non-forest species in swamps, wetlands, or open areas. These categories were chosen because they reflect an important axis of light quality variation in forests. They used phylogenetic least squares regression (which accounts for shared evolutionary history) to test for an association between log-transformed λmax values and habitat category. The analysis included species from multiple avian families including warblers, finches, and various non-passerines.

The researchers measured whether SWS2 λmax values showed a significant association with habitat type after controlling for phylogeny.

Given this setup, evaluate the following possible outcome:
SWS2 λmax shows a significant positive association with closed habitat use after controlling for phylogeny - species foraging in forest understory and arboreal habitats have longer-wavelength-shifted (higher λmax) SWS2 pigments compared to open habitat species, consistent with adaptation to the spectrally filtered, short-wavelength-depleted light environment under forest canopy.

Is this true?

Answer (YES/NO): YES